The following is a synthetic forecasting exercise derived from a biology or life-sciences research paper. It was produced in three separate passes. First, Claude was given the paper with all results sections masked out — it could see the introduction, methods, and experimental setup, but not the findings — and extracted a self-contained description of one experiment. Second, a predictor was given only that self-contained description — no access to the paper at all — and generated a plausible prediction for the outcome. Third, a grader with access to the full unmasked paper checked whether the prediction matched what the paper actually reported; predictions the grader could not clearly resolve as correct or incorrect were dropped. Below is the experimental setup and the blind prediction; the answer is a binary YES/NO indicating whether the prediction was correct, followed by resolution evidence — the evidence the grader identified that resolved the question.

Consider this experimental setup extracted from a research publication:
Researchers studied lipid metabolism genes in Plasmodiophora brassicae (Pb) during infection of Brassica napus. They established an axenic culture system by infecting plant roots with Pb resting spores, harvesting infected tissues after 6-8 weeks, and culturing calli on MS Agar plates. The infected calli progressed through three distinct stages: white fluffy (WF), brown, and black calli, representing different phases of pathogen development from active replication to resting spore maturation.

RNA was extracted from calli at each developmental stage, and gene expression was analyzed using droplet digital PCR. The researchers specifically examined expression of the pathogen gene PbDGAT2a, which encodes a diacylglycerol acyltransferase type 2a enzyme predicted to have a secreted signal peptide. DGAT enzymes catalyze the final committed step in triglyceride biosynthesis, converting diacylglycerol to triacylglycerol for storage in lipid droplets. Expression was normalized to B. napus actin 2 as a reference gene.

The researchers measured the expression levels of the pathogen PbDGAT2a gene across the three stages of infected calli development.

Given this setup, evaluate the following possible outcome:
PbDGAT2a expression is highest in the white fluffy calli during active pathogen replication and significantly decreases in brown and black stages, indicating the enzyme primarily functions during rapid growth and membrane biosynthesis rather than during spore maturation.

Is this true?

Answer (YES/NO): YES